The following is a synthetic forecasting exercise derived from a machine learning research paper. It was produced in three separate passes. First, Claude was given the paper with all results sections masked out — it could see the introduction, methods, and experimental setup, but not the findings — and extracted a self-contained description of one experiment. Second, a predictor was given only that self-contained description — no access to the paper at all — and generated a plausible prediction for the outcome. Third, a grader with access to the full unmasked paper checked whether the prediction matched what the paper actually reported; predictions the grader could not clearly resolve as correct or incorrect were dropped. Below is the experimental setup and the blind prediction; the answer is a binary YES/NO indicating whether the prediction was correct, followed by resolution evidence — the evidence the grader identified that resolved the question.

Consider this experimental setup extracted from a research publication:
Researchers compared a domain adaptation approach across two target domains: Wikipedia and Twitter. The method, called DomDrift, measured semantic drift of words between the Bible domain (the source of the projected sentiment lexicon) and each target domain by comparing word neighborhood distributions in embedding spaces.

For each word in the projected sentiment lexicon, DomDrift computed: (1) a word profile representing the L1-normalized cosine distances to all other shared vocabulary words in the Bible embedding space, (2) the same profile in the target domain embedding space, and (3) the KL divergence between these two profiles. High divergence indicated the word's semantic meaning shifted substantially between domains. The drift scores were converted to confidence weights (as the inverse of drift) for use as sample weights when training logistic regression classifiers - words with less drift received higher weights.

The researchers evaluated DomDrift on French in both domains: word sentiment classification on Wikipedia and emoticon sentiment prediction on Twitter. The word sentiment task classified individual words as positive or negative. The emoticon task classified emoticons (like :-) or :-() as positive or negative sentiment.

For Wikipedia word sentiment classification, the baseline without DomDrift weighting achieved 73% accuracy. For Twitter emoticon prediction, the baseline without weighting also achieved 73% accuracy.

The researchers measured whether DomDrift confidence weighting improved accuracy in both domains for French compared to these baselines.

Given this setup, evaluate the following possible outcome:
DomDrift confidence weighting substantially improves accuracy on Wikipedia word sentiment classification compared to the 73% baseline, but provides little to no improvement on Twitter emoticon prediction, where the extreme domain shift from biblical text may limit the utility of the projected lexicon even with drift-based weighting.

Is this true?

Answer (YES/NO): NO